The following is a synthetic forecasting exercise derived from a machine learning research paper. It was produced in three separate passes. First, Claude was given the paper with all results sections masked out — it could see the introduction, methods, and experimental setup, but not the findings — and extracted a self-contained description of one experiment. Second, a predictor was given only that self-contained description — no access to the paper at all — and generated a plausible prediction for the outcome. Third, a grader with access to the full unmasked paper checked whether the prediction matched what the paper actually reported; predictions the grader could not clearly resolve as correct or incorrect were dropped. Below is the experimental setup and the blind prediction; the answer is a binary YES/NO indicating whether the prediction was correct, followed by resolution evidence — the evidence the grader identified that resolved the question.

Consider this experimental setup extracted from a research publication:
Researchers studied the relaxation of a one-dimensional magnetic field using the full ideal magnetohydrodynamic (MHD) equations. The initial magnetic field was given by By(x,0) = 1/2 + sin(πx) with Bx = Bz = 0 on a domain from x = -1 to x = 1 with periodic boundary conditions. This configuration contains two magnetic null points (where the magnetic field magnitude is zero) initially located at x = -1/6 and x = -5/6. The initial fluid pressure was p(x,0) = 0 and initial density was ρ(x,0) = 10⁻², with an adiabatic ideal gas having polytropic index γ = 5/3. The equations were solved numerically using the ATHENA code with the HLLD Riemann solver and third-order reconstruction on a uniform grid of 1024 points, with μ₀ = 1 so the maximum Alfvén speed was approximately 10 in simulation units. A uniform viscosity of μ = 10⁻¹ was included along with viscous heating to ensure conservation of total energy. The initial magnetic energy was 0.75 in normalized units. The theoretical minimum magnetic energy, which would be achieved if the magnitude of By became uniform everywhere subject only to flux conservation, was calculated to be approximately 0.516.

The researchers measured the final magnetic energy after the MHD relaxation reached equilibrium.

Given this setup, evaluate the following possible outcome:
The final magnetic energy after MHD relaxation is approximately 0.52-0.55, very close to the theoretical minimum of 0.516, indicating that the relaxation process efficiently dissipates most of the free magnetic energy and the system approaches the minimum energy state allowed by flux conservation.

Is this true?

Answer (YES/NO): YES